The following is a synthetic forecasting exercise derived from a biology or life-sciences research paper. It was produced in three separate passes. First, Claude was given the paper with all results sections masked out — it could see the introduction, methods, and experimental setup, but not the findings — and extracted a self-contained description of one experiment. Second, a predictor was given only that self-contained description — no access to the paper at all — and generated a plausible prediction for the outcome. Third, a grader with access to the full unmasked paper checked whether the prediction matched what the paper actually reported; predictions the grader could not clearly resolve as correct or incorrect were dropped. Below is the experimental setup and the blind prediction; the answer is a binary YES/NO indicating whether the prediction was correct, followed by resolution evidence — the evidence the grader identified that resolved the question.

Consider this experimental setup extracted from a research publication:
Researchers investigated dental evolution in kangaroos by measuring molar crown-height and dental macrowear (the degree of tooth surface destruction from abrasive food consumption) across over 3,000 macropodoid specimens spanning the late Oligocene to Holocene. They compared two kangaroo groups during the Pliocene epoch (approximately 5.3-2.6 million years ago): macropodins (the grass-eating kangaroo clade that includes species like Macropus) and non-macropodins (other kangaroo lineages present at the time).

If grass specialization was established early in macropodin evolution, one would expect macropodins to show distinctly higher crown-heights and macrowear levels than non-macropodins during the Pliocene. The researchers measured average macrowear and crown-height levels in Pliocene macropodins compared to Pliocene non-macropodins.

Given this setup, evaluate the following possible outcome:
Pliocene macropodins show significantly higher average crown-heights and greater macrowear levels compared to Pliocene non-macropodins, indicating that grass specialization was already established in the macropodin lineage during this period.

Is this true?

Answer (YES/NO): NO